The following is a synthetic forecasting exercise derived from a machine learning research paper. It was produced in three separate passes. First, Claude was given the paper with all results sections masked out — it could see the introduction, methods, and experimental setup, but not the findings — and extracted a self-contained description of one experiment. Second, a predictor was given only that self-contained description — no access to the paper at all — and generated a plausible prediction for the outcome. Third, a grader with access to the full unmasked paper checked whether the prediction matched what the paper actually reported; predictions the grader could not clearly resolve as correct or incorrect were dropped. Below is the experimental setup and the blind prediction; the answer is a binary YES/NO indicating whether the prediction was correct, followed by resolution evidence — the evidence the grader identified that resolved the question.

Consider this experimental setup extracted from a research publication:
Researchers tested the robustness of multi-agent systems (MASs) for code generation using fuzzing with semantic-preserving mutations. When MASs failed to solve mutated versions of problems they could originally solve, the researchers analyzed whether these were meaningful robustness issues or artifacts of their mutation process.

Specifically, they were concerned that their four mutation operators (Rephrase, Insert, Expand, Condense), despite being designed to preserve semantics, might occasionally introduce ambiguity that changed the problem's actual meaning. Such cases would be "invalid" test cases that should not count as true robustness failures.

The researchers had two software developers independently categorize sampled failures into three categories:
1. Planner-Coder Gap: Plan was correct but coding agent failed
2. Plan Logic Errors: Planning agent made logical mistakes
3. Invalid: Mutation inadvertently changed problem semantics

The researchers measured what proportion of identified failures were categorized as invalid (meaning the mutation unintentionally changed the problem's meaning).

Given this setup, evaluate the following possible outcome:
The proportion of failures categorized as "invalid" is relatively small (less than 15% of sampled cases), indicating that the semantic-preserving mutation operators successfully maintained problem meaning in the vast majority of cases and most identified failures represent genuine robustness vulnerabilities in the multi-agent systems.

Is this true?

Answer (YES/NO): YES